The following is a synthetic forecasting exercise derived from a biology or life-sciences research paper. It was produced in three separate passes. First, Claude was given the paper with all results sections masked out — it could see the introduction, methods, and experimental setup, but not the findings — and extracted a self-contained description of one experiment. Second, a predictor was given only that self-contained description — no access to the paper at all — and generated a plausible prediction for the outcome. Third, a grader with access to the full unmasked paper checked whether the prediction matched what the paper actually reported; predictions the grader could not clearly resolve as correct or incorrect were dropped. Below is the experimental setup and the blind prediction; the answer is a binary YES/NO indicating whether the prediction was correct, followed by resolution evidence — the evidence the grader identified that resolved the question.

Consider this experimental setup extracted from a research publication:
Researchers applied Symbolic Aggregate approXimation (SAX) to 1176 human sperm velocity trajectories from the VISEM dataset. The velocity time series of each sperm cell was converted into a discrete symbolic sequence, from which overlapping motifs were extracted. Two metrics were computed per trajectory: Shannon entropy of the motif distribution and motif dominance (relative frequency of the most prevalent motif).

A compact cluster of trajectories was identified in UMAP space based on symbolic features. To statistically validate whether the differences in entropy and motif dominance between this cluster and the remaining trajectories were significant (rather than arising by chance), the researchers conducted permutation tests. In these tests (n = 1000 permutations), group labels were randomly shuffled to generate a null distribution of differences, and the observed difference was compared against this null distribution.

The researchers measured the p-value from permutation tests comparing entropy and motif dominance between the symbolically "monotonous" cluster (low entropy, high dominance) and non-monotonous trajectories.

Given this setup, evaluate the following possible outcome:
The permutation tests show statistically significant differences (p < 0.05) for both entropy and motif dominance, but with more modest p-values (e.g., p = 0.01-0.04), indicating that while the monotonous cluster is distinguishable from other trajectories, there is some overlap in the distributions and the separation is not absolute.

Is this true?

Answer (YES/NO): NO